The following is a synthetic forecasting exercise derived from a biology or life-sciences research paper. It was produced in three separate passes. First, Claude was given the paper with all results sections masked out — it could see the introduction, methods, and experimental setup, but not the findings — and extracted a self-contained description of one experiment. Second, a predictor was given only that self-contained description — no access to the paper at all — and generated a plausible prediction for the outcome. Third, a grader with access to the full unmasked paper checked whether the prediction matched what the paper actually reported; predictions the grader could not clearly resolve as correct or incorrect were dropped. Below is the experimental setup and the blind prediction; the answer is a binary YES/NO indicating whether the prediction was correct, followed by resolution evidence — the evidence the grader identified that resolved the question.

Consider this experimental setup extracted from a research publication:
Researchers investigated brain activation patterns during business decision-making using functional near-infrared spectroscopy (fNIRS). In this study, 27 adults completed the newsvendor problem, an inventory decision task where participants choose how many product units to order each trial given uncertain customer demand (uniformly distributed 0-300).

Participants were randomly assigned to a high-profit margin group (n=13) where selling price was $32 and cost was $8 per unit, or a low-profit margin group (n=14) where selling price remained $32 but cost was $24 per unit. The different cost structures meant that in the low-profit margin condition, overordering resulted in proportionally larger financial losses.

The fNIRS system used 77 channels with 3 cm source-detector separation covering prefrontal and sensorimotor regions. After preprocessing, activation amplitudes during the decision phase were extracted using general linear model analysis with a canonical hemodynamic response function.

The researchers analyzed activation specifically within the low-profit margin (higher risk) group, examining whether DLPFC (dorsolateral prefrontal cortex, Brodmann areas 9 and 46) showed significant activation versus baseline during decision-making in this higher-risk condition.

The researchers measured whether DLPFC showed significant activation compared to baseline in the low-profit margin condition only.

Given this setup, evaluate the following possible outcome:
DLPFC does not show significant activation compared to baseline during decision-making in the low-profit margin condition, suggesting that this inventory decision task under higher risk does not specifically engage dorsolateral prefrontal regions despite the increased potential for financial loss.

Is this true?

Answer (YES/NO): NO